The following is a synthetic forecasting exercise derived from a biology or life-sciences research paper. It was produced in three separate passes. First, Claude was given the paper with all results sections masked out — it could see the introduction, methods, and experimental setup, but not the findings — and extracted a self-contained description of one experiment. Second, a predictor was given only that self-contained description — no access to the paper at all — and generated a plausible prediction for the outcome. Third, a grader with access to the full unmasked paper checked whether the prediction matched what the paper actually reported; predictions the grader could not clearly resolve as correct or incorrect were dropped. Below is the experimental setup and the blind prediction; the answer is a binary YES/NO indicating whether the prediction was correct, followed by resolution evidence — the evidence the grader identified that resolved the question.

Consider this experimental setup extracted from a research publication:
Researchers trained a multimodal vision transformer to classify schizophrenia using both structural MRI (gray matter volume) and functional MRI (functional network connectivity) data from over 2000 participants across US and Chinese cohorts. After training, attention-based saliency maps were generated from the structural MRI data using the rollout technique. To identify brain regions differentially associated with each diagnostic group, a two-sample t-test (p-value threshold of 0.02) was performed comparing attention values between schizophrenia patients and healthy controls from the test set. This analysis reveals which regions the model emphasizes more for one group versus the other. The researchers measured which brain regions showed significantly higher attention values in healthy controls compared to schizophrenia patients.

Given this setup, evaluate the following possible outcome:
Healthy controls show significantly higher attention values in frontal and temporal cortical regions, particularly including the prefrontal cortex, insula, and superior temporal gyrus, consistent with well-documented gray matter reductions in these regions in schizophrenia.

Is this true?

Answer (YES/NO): NO